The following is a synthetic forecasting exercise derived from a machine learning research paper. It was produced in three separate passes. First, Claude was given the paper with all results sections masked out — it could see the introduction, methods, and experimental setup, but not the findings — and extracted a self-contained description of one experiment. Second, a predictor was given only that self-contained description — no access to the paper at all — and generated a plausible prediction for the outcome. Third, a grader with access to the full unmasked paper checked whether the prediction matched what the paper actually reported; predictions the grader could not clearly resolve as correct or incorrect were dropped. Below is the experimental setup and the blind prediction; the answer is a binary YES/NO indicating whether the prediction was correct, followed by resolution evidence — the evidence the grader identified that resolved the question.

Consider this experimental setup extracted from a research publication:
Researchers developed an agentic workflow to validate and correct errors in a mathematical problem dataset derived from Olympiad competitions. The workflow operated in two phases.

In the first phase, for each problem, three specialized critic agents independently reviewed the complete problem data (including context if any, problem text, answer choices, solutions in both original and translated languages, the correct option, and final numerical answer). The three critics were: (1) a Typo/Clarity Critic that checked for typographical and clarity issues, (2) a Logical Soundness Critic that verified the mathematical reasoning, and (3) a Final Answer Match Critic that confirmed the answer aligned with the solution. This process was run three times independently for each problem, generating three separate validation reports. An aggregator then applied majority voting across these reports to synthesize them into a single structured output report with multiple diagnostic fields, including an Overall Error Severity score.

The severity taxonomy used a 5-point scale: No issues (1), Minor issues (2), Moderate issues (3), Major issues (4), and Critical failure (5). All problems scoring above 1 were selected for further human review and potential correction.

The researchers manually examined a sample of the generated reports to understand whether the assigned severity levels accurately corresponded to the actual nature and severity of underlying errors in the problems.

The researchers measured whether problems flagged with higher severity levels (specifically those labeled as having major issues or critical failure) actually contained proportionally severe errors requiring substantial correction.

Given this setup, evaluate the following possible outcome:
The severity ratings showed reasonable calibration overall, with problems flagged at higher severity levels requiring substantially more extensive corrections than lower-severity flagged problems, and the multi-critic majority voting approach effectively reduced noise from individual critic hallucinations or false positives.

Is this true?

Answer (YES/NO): NO